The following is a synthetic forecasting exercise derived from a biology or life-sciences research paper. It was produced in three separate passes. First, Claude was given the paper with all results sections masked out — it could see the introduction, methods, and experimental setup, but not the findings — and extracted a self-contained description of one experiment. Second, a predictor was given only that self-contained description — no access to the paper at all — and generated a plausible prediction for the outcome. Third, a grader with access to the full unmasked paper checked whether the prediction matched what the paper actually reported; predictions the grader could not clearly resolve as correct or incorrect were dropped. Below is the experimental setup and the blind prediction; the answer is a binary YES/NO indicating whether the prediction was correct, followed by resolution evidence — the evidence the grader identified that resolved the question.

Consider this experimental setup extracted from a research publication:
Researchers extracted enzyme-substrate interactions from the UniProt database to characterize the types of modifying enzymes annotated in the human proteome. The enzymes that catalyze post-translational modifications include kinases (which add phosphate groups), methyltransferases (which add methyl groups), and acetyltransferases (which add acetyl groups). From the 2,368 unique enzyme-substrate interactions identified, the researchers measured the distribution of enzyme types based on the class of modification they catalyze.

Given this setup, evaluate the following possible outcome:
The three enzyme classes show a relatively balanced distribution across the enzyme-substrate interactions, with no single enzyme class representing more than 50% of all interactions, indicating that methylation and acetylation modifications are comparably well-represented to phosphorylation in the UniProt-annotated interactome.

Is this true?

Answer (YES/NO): NO